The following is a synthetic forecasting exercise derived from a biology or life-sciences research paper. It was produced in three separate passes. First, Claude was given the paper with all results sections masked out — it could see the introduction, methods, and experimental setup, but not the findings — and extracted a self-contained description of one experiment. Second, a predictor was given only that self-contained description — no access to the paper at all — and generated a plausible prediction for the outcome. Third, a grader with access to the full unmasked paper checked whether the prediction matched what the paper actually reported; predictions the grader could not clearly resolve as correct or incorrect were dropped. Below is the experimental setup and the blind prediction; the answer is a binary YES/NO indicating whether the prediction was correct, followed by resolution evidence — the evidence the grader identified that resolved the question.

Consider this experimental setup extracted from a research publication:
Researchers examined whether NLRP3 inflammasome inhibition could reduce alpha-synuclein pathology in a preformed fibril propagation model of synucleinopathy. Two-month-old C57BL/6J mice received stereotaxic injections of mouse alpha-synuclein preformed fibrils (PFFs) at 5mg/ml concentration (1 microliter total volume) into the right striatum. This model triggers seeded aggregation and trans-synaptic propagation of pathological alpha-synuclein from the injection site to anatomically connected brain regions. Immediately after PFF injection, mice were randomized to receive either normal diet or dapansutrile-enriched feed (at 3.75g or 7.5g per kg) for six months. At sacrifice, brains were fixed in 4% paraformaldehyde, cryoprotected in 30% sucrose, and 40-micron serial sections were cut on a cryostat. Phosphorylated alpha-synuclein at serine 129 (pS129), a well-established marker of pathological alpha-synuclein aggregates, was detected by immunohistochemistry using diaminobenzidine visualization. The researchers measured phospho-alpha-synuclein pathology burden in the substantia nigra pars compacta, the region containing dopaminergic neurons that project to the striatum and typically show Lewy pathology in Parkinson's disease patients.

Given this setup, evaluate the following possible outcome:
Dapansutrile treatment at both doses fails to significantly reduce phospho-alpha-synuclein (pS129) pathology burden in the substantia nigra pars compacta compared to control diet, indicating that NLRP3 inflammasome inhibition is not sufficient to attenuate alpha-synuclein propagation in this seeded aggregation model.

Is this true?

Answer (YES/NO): NO